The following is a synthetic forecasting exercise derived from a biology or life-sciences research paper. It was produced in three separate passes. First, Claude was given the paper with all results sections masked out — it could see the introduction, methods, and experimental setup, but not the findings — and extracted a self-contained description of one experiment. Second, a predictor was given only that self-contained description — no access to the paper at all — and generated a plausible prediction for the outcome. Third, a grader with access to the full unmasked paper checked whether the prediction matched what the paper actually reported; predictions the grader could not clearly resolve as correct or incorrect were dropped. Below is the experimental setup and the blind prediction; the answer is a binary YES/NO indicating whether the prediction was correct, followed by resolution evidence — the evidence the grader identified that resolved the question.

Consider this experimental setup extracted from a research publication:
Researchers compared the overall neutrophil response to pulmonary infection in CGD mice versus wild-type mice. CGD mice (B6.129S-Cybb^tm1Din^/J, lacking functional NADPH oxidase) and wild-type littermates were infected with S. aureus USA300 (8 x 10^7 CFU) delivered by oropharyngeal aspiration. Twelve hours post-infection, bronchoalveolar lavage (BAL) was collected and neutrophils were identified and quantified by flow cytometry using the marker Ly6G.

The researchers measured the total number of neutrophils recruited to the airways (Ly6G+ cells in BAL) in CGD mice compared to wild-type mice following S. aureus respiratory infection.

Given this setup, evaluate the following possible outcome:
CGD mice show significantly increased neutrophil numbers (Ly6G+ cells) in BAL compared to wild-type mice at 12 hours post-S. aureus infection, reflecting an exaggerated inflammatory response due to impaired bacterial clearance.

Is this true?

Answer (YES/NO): YES